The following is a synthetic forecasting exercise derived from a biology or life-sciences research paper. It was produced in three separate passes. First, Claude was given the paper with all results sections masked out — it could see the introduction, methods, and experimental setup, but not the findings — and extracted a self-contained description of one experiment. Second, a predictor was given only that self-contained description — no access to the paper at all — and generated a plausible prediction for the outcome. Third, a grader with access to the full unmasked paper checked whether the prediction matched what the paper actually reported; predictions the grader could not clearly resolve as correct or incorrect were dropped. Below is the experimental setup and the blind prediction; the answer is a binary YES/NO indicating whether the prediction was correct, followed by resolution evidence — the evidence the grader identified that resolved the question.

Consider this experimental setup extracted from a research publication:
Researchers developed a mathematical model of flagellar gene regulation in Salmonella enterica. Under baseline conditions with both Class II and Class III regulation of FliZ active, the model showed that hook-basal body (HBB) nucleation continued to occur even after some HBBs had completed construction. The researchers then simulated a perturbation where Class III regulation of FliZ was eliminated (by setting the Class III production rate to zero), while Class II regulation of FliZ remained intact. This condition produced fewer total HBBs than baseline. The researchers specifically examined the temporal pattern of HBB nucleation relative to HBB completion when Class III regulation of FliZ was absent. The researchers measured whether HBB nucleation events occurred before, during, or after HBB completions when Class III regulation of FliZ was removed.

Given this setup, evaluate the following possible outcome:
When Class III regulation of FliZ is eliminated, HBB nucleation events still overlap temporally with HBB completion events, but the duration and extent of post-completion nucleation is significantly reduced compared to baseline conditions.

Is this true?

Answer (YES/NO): NO